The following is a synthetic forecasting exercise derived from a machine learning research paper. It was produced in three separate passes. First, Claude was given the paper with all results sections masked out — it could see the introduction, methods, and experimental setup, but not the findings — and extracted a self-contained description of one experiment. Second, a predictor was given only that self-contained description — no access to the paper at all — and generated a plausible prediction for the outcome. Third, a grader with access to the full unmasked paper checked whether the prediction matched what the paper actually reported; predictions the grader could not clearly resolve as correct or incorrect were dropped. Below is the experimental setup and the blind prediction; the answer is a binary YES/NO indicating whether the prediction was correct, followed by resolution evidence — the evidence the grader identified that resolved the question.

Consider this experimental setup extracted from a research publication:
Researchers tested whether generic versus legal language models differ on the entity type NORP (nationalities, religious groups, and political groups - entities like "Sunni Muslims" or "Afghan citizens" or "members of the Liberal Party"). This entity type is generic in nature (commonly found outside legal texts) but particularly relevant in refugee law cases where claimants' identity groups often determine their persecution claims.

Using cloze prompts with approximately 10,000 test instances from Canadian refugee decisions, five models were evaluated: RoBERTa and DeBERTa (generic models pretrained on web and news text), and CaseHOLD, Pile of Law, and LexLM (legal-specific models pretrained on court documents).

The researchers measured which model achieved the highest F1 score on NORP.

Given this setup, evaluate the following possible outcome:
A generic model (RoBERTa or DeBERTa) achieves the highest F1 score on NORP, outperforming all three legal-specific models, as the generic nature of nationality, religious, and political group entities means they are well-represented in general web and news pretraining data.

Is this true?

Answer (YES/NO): NO